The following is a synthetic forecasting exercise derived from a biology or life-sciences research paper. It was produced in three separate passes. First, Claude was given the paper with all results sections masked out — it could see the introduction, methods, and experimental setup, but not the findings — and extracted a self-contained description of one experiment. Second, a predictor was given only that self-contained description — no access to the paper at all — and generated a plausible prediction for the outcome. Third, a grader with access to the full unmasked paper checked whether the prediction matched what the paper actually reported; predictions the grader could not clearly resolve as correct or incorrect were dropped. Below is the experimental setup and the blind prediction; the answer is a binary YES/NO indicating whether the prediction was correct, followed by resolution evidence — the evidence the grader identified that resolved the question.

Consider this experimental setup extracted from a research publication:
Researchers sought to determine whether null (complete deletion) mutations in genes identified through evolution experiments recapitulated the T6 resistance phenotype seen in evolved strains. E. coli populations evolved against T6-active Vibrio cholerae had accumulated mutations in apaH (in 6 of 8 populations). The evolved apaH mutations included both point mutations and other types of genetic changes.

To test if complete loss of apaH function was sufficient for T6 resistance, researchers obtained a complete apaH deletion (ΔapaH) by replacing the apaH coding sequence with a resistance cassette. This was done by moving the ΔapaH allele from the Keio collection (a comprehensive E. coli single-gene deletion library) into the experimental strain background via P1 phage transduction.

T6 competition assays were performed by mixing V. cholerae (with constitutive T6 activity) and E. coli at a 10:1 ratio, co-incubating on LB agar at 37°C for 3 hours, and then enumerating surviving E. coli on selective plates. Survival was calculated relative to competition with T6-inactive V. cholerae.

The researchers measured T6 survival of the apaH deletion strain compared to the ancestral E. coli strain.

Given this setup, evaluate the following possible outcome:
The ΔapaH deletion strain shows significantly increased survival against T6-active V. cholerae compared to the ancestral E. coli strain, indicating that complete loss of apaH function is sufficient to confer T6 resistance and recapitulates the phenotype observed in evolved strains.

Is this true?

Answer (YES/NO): NO